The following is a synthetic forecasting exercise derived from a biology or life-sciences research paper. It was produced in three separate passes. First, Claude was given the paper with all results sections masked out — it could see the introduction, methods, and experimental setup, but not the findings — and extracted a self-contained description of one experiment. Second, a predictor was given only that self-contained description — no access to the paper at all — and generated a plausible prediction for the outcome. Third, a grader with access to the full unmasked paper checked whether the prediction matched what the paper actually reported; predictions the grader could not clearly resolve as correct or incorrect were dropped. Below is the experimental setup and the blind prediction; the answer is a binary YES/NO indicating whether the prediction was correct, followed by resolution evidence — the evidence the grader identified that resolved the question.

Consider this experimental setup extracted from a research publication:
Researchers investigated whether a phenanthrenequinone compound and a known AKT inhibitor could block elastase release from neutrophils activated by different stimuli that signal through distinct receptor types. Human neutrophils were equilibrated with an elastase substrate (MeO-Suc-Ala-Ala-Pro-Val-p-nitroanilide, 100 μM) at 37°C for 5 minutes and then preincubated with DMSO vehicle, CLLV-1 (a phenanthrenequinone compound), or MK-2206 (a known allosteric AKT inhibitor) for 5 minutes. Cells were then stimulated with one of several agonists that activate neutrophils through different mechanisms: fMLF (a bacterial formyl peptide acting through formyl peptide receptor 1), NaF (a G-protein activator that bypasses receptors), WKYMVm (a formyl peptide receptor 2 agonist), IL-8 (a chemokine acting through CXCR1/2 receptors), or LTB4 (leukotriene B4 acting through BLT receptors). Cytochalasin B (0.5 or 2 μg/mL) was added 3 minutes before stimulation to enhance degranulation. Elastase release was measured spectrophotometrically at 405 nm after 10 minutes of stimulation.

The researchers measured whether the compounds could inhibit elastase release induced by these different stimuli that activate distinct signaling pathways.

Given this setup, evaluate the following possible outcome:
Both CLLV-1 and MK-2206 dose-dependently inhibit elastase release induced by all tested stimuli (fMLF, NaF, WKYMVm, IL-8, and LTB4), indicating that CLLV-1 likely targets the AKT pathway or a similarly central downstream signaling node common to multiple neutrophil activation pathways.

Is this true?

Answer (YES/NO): NO